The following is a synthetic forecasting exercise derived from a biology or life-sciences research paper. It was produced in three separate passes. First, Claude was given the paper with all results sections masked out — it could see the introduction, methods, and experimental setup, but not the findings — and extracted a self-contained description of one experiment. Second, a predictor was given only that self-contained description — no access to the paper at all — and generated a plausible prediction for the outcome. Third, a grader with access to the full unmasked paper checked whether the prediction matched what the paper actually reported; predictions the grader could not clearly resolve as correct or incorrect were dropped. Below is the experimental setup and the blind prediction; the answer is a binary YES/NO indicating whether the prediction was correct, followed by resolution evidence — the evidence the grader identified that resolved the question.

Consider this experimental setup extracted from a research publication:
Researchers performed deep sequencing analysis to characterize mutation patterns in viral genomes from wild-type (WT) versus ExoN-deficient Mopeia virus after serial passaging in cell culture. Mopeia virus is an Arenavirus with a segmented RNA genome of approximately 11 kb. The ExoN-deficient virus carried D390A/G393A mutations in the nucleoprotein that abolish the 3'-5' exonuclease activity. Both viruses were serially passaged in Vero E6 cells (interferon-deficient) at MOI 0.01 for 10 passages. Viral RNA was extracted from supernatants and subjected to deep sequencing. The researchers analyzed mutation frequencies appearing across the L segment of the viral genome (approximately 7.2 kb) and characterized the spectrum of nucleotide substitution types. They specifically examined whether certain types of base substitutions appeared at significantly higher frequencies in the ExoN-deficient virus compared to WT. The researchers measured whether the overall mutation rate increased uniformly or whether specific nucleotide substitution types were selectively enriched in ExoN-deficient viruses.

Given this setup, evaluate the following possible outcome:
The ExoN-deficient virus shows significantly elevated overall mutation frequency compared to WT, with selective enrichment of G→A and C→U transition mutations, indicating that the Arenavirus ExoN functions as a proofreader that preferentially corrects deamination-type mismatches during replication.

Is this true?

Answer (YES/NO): NO